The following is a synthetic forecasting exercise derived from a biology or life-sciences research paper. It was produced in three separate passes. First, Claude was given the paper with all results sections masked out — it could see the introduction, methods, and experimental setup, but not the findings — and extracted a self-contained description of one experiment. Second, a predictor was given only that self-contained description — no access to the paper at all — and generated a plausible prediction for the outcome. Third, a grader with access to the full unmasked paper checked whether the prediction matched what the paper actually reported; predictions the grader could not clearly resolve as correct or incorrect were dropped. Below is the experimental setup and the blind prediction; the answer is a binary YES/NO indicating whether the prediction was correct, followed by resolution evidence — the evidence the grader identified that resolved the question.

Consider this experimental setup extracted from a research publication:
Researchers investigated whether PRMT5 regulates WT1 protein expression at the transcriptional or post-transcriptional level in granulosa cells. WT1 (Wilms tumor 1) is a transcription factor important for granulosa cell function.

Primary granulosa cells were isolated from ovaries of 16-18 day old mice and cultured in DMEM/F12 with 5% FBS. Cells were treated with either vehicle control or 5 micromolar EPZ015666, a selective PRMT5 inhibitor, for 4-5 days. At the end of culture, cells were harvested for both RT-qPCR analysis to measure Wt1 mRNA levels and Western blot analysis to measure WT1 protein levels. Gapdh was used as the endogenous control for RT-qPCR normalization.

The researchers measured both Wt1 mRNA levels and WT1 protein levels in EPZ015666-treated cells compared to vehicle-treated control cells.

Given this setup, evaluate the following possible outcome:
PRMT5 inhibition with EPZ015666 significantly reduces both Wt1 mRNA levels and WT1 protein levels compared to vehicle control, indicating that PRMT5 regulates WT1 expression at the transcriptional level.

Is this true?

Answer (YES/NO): NO